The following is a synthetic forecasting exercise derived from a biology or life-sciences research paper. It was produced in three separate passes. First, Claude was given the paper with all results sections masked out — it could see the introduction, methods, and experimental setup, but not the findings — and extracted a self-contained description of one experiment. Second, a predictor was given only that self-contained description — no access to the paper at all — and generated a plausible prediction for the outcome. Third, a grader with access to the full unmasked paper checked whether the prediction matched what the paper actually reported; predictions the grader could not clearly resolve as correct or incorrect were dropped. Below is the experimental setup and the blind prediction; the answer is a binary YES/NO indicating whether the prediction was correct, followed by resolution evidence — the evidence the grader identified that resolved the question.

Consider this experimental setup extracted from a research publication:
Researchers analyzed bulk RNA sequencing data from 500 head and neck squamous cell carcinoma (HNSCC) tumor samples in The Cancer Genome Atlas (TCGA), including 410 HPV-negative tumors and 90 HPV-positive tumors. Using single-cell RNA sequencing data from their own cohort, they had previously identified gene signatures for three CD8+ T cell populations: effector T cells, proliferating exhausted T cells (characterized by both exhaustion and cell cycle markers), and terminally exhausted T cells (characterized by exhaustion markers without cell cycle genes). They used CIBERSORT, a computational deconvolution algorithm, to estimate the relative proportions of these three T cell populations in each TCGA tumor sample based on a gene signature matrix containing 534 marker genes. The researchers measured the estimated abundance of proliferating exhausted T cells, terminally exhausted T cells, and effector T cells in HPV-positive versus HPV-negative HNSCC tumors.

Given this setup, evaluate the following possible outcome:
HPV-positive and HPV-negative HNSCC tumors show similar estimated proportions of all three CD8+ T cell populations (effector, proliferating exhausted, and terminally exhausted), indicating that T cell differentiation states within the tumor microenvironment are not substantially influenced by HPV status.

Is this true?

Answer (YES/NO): NO